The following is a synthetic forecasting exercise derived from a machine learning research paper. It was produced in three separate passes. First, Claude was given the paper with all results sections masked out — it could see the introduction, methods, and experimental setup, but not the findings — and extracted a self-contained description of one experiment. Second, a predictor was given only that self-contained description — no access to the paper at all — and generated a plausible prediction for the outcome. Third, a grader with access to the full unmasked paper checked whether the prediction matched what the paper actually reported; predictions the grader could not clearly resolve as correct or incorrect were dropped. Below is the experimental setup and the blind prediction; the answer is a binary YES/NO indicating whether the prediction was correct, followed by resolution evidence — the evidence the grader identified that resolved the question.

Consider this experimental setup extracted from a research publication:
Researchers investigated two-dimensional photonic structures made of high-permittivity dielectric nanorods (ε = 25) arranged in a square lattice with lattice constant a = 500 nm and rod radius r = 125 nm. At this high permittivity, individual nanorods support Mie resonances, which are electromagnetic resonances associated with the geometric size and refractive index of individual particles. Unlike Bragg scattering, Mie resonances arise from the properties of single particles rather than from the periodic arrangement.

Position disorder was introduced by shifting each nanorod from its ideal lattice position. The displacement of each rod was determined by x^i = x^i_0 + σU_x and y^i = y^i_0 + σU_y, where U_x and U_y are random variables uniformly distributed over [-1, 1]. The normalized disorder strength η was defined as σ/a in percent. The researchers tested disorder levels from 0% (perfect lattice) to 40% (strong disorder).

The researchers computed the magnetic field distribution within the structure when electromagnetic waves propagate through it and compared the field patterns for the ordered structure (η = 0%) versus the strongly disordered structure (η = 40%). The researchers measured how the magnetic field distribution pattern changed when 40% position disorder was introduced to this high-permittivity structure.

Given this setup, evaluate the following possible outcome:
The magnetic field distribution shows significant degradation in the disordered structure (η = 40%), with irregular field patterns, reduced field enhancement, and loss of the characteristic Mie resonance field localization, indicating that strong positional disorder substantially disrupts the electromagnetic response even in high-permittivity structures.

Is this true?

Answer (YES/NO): NO